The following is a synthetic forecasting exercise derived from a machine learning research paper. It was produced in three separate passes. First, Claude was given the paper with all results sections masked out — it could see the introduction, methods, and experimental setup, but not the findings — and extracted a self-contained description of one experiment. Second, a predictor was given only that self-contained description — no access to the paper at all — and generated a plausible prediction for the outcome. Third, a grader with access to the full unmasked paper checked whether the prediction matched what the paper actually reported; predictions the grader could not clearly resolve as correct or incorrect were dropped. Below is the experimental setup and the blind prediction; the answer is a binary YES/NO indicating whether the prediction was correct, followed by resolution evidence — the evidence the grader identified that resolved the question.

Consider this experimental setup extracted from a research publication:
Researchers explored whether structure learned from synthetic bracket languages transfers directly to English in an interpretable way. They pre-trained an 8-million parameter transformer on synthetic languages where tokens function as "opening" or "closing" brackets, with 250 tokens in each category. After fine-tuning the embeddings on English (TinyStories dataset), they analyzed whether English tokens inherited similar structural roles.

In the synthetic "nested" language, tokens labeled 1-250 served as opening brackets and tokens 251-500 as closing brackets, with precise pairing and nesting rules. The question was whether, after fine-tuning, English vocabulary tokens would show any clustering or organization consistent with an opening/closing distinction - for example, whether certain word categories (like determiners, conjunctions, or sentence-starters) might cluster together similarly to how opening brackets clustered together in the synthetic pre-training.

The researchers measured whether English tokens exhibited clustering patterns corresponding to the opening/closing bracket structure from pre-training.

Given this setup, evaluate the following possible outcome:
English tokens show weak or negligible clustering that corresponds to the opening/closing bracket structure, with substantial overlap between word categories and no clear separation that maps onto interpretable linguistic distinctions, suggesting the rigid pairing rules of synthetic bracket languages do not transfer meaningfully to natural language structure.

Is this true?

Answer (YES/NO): YES